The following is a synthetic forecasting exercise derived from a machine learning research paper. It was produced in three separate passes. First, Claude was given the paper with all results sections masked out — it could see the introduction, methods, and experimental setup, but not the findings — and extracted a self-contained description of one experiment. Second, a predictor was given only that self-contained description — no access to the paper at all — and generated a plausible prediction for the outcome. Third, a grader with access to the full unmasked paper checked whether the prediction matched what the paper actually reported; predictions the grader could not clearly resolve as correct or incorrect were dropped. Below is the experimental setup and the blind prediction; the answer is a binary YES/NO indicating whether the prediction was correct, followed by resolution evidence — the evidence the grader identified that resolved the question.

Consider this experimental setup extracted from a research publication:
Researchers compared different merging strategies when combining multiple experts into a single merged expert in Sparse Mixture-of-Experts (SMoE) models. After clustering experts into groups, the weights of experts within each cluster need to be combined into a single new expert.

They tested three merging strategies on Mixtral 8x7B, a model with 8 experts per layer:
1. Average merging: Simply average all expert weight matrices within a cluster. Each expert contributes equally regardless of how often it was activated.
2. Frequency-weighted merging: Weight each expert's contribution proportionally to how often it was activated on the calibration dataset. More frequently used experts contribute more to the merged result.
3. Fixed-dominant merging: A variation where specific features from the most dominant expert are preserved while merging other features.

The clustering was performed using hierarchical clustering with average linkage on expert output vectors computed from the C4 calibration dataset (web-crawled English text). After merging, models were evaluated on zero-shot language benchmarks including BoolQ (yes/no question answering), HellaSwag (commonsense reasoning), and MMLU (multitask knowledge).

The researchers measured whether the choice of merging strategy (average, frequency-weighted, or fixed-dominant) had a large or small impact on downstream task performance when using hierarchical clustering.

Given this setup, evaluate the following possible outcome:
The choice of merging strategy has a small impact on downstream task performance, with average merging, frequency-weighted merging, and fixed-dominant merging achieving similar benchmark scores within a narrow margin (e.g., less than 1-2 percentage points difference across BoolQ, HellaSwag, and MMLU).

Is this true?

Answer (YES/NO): YES